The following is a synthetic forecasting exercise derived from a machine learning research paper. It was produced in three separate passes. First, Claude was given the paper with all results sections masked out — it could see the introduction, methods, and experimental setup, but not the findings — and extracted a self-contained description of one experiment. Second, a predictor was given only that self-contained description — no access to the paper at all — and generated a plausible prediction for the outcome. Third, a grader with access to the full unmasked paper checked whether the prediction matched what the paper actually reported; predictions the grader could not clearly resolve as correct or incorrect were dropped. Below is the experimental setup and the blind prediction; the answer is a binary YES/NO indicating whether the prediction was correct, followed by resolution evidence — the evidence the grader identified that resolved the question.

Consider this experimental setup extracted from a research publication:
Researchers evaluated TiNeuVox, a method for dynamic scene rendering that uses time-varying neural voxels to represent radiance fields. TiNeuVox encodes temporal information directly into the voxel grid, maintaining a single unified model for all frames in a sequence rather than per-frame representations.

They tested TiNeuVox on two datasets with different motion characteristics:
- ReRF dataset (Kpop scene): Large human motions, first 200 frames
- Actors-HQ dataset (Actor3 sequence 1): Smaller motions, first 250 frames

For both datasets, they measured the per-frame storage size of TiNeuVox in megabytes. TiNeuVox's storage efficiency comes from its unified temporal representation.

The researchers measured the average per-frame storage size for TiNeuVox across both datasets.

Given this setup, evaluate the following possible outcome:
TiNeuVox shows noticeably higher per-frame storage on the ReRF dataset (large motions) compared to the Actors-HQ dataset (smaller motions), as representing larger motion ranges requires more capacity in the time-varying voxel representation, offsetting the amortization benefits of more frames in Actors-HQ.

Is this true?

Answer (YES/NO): NO